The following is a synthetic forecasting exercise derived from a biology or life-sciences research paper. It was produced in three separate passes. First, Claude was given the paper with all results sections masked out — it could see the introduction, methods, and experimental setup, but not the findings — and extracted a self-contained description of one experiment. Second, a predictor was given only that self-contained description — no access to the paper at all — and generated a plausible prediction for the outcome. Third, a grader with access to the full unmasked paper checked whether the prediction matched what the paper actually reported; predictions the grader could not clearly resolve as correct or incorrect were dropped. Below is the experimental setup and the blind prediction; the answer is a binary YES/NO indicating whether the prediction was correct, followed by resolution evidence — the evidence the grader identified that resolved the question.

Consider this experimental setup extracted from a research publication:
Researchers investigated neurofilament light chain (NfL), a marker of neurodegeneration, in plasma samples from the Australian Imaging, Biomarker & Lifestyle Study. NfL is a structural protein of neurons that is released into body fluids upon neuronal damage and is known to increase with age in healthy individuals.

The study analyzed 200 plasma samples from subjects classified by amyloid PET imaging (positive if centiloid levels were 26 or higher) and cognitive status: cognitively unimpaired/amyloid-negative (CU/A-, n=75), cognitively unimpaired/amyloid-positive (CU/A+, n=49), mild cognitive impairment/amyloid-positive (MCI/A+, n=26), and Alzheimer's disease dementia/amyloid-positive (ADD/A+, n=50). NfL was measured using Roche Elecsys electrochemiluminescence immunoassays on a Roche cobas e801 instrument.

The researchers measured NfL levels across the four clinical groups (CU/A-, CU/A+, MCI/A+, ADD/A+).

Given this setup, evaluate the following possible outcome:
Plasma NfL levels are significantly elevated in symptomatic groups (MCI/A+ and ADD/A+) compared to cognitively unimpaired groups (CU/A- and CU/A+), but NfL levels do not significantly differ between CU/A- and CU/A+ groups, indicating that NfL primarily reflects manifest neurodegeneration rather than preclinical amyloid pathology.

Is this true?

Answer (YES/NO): NO